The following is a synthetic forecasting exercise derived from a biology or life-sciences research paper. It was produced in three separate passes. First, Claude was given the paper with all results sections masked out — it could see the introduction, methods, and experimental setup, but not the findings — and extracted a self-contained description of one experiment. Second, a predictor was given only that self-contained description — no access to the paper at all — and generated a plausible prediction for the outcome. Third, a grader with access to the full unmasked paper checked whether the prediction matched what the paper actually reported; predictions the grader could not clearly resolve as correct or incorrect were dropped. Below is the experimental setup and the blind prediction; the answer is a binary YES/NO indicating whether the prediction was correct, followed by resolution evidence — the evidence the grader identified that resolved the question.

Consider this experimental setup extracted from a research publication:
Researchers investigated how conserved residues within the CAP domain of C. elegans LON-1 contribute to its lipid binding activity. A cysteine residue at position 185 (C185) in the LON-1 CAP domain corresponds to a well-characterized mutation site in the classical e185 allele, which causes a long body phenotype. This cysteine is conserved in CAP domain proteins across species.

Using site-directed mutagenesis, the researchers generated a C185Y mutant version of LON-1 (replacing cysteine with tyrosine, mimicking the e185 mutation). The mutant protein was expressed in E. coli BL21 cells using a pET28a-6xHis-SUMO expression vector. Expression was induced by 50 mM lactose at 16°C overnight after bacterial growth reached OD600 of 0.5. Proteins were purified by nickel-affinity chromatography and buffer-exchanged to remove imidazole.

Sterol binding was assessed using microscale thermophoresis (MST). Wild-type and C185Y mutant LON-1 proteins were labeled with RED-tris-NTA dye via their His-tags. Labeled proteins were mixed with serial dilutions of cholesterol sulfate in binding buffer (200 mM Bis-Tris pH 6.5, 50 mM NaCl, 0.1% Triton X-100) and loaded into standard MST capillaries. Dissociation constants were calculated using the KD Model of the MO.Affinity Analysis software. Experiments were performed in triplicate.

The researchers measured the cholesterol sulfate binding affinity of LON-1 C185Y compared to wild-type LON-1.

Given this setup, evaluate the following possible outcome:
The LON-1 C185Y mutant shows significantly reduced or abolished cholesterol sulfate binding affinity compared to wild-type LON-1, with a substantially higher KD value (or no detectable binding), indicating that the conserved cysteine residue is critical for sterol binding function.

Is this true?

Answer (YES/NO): YES